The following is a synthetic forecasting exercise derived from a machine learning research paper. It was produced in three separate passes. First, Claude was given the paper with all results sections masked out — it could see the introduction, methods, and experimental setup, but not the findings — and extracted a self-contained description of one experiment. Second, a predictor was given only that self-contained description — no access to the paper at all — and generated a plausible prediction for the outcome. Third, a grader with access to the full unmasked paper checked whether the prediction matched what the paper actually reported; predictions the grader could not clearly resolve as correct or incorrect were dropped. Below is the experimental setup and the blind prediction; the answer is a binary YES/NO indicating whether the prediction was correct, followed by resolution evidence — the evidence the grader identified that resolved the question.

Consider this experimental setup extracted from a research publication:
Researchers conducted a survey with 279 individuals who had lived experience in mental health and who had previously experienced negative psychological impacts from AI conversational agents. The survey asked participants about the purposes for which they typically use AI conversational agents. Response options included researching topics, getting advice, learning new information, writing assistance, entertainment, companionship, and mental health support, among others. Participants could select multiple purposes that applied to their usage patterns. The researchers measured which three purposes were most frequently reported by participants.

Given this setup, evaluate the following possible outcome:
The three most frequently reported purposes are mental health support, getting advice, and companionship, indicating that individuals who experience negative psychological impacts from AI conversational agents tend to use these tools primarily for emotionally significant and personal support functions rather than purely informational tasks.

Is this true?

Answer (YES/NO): NO